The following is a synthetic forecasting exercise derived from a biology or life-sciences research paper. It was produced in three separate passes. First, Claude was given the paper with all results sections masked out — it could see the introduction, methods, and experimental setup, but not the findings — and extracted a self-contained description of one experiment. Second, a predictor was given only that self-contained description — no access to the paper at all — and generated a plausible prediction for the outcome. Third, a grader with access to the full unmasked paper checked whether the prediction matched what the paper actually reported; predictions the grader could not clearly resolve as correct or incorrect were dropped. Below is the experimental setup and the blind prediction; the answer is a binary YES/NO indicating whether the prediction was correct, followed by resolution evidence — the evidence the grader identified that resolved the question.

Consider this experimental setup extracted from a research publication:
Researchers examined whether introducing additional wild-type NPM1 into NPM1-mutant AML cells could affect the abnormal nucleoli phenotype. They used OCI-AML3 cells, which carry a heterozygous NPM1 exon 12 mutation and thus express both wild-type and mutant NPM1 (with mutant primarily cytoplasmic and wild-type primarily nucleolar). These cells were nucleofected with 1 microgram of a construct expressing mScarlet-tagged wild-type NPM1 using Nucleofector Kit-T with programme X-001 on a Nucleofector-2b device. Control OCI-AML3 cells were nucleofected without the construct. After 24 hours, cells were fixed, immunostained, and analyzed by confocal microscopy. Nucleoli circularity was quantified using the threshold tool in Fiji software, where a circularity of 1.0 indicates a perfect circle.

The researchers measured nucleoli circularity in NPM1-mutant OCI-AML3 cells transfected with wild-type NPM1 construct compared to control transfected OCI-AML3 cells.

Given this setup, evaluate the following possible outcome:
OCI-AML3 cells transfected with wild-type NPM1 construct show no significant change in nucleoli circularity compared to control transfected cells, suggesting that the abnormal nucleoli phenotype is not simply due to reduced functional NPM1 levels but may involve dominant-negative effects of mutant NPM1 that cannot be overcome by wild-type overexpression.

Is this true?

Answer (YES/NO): NO